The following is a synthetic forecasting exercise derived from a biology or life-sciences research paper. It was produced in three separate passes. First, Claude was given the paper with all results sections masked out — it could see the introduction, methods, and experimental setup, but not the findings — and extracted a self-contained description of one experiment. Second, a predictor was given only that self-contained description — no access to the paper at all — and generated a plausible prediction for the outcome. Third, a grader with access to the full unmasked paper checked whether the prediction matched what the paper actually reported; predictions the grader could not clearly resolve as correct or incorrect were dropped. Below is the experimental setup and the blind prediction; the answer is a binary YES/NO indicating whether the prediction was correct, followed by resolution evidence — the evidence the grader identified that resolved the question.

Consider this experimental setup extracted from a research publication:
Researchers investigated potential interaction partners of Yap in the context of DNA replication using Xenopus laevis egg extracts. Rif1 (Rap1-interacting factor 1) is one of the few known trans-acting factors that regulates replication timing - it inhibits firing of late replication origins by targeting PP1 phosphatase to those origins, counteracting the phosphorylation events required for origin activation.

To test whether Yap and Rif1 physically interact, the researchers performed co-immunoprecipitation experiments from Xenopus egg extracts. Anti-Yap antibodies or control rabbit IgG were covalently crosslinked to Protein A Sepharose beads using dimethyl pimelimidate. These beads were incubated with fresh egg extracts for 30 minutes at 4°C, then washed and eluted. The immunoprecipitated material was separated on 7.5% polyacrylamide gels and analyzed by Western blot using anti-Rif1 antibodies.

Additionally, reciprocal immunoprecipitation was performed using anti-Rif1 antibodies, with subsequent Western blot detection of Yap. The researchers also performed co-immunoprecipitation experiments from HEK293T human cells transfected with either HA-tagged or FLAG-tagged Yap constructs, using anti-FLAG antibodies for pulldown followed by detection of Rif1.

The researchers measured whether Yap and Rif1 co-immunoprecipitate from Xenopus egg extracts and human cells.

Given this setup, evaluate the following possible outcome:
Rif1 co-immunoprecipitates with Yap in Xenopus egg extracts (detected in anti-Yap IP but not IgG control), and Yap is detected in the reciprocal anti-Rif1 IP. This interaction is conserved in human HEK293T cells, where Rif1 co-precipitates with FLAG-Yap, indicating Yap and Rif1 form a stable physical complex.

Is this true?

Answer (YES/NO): YES